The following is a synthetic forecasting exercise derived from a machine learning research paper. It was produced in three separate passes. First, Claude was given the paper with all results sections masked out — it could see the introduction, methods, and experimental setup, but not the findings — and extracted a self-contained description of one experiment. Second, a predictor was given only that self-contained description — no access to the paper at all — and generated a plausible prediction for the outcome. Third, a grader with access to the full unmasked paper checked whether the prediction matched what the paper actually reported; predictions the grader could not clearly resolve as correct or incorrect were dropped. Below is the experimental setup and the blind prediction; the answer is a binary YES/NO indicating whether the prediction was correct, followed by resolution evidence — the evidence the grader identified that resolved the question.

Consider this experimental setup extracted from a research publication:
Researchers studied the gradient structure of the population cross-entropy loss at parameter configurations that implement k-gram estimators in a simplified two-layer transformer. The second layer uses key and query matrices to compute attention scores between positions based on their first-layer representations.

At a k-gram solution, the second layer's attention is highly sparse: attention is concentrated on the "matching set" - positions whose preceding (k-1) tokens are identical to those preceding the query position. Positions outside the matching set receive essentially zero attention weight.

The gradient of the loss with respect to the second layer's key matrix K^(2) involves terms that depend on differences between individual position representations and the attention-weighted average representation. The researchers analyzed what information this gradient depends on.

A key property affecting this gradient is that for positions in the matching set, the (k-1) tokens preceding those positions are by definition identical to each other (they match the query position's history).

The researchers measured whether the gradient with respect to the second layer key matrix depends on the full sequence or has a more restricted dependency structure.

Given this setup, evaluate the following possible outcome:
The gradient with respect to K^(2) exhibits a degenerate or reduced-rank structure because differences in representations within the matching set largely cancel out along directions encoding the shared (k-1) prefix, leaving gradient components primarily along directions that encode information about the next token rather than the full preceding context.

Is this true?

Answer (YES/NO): NO